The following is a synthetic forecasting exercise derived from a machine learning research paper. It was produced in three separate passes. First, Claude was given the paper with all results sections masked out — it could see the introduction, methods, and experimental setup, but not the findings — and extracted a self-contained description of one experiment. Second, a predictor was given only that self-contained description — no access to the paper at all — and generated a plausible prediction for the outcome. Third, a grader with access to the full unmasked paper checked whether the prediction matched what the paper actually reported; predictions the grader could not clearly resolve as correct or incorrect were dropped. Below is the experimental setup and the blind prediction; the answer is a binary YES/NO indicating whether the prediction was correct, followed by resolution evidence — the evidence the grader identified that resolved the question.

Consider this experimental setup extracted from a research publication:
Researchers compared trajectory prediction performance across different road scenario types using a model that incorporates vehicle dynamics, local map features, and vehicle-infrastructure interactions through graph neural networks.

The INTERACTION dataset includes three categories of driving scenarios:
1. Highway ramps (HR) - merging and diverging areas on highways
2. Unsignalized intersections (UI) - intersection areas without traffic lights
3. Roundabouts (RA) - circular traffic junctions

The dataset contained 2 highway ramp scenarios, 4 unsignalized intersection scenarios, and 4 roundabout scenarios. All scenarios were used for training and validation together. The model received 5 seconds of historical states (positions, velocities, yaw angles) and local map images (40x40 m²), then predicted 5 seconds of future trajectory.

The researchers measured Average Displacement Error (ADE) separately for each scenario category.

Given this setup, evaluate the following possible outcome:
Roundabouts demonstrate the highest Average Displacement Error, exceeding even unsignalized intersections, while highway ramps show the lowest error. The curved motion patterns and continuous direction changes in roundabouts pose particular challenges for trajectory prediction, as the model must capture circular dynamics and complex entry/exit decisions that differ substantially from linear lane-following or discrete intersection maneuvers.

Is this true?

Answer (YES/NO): YES